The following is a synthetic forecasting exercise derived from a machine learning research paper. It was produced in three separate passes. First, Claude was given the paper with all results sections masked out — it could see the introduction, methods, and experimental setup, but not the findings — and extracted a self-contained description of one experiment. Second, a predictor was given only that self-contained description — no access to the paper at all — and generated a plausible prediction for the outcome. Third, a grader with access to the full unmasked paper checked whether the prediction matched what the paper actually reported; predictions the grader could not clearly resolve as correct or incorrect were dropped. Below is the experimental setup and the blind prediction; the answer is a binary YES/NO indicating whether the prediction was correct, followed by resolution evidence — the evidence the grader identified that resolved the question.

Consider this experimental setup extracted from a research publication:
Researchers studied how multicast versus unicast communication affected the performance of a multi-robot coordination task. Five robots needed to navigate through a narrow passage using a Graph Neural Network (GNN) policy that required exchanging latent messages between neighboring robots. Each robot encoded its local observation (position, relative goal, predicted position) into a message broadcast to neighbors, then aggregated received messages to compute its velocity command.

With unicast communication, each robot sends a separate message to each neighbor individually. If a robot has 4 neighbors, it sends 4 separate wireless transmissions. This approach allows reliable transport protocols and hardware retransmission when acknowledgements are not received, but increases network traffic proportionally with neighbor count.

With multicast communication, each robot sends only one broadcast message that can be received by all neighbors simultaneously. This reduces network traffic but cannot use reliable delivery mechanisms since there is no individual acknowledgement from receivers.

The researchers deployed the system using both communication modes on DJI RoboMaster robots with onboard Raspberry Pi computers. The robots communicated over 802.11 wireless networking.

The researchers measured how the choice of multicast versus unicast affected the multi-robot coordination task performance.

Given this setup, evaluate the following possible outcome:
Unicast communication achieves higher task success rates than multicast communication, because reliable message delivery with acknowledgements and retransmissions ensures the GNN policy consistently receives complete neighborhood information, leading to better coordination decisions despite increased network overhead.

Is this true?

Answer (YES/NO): NO